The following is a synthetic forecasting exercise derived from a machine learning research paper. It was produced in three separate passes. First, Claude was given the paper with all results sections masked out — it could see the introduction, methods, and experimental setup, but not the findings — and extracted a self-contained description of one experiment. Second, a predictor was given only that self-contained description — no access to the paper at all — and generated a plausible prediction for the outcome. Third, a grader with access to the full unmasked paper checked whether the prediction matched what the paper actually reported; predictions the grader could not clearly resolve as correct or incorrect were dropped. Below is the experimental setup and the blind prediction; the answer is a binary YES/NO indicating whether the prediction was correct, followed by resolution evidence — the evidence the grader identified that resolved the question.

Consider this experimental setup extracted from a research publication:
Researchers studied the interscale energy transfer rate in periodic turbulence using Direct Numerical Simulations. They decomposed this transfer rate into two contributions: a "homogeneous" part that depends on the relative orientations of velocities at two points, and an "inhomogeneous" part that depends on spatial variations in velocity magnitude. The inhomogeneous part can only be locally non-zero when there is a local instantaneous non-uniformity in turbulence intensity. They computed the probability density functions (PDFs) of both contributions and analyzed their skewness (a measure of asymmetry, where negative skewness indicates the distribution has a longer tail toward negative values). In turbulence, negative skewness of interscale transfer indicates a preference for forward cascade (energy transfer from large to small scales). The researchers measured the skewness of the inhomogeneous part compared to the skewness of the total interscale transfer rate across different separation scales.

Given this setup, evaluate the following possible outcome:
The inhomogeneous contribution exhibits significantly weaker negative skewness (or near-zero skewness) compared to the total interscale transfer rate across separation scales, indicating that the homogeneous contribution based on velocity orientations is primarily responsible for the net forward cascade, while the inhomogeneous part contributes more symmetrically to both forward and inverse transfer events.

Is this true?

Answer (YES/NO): YES